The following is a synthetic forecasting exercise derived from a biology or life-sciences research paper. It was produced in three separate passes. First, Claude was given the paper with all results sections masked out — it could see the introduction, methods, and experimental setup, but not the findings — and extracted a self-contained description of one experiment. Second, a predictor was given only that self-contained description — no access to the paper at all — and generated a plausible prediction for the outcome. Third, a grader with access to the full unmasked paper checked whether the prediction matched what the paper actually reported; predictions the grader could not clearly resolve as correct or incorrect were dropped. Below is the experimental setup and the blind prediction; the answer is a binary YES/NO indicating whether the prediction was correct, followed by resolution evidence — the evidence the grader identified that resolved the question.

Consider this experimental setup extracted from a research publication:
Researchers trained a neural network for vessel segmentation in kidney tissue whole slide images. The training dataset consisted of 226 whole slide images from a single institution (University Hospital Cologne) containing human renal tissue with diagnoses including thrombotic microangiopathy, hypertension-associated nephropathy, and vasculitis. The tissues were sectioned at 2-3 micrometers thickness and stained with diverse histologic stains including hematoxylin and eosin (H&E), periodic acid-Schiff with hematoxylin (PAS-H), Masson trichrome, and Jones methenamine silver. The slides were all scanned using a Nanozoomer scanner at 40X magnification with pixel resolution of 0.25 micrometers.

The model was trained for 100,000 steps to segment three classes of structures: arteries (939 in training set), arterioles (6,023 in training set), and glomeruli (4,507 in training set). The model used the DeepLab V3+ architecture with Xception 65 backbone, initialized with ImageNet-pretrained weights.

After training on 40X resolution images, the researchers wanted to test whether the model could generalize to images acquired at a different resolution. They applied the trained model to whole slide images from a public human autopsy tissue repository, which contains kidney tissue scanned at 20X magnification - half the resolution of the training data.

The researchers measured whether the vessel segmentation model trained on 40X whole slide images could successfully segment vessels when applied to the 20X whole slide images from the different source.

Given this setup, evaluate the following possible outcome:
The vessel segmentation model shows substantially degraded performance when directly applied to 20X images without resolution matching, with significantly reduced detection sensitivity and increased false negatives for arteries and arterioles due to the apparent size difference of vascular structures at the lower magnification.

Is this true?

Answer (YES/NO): NO